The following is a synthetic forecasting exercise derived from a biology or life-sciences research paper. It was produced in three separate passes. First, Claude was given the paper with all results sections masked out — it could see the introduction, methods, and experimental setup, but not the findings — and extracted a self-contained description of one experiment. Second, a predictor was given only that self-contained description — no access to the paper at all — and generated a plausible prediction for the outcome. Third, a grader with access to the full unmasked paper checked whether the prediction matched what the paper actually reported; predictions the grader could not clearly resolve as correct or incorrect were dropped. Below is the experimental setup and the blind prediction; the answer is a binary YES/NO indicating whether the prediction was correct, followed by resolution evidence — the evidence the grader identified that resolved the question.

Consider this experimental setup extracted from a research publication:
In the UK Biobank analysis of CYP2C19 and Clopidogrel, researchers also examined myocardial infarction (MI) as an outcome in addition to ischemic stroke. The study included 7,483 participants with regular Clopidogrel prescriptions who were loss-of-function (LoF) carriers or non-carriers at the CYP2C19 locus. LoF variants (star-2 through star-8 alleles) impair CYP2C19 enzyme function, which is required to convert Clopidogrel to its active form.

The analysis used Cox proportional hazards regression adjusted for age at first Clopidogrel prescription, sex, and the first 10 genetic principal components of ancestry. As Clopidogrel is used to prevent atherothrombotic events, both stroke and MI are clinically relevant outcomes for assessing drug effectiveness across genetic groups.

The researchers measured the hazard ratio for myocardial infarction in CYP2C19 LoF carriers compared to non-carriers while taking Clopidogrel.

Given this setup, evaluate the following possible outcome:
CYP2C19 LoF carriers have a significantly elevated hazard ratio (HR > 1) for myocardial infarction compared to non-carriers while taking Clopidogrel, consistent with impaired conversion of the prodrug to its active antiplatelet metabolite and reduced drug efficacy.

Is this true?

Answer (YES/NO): YES